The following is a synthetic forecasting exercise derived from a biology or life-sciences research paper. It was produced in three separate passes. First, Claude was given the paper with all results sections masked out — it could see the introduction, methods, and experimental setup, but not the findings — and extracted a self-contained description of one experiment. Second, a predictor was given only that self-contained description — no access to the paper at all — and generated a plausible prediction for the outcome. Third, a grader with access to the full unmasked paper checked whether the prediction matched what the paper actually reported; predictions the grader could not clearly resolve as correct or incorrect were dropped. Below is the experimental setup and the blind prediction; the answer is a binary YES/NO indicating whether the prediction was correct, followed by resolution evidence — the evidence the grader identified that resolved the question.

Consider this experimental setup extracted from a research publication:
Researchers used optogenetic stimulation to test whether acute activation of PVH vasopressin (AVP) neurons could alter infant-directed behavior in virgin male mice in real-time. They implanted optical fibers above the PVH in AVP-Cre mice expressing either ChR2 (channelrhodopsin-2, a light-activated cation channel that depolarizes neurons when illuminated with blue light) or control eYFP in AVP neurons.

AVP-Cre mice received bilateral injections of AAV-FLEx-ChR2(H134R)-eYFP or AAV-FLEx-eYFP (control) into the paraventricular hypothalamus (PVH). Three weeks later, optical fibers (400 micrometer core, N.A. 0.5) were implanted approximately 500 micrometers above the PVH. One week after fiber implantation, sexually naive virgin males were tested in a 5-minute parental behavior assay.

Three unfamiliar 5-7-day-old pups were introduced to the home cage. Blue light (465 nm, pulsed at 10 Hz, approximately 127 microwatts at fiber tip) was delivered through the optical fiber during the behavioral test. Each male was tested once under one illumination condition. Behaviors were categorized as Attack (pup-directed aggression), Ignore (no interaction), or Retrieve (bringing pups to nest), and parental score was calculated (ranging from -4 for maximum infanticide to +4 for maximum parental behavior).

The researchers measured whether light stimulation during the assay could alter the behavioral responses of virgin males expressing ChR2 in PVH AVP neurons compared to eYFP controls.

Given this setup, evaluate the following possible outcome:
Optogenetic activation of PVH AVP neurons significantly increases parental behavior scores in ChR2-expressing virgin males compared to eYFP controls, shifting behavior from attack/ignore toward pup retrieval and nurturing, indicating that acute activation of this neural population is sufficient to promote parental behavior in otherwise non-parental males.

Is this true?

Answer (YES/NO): NO